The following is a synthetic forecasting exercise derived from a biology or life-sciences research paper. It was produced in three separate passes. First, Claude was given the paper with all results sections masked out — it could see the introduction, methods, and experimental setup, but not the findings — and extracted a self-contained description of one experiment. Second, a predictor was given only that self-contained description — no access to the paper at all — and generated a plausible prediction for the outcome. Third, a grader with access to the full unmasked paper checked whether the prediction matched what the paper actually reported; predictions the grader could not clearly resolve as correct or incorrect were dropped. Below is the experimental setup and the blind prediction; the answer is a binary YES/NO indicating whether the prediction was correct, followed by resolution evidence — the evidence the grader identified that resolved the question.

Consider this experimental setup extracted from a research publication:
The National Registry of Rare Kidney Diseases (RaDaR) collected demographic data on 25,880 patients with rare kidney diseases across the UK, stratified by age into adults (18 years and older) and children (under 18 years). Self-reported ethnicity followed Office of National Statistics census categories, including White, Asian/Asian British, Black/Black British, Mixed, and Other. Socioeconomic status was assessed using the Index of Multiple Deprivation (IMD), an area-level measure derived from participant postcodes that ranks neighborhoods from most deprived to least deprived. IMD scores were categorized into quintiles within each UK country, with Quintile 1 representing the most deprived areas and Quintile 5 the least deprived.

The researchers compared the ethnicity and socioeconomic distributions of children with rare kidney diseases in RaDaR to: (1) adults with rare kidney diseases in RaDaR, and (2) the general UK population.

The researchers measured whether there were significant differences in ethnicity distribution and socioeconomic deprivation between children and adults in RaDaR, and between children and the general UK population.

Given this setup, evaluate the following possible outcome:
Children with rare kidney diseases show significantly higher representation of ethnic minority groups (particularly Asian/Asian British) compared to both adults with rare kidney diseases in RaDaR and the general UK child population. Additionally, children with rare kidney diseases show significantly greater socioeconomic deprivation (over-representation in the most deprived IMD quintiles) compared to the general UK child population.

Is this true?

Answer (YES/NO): YES